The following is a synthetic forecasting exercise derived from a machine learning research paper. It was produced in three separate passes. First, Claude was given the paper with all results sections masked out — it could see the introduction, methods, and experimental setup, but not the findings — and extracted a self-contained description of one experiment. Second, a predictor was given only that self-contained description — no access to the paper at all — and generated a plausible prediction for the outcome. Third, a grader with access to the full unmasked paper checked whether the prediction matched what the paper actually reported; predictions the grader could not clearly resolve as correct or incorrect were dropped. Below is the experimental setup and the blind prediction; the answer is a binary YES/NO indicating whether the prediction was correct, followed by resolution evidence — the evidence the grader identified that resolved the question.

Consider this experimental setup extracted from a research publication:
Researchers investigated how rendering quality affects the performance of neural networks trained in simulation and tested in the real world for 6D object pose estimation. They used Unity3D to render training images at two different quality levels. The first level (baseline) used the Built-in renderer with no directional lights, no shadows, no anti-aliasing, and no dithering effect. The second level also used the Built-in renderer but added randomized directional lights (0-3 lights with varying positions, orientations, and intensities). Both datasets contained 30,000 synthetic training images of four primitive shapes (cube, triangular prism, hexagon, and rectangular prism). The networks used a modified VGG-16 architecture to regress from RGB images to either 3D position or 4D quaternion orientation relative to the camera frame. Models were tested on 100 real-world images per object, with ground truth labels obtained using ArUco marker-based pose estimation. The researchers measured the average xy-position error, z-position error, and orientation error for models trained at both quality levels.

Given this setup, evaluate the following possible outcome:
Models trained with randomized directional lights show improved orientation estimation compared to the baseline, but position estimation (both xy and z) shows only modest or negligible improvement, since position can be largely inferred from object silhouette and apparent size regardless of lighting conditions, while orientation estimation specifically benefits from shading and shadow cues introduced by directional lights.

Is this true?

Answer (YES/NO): NO